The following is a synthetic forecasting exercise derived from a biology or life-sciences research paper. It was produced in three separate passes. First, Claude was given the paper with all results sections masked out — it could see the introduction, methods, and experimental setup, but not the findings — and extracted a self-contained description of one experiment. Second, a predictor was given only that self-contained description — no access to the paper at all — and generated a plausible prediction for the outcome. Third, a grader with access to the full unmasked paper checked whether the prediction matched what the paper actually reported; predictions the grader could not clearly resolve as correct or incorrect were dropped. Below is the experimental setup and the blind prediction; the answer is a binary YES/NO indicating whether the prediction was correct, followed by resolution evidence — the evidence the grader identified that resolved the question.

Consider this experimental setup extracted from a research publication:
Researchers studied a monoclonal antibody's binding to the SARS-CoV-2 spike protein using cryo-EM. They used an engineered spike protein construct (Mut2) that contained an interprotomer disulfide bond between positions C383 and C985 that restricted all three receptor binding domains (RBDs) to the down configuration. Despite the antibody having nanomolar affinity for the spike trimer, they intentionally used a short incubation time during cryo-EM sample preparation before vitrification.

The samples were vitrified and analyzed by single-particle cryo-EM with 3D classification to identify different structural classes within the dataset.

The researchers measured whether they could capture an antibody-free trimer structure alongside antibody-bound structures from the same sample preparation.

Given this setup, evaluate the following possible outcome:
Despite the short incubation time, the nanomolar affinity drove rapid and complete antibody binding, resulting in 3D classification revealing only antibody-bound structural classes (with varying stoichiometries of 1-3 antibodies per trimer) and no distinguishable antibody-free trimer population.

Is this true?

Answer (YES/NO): NO